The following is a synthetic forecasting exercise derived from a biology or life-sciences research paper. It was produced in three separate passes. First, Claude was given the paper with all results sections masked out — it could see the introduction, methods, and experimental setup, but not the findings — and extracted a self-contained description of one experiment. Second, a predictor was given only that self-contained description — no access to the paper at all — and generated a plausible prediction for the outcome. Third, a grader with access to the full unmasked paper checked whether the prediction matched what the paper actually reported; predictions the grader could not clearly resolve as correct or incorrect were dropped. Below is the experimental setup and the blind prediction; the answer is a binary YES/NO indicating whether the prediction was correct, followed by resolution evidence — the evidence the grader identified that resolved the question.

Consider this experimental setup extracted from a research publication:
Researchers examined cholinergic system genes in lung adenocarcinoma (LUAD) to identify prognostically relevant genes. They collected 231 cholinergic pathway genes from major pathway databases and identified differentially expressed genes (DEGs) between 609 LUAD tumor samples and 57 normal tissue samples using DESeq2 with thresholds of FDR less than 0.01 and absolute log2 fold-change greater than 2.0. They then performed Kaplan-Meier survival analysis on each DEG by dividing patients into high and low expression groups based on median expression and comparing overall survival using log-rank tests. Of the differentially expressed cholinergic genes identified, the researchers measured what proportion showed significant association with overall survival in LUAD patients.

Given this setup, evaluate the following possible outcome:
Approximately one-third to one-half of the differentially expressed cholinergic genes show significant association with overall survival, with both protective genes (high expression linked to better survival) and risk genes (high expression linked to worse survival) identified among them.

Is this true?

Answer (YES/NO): NO